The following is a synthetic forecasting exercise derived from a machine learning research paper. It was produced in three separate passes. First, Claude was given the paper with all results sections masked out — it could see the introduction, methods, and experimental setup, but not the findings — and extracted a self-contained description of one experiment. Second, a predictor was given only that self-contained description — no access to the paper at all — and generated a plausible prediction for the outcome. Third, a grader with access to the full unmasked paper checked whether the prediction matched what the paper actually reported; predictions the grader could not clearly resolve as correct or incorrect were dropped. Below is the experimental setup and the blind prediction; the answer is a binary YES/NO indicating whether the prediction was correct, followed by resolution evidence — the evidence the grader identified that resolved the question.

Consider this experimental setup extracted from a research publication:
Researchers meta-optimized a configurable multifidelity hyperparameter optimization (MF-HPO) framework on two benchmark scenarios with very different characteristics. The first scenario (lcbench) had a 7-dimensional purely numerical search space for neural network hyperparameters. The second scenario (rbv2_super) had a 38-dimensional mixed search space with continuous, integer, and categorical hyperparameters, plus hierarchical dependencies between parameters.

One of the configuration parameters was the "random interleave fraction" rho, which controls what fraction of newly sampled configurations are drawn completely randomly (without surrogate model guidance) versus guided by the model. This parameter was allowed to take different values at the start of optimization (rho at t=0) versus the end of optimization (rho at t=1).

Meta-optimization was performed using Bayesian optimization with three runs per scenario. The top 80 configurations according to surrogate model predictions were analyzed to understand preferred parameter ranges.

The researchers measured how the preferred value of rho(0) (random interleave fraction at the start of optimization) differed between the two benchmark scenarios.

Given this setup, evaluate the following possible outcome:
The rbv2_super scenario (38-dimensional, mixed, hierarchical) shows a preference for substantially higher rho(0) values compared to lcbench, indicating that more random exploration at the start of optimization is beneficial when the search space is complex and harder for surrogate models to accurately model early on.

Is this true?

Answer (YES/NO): YES